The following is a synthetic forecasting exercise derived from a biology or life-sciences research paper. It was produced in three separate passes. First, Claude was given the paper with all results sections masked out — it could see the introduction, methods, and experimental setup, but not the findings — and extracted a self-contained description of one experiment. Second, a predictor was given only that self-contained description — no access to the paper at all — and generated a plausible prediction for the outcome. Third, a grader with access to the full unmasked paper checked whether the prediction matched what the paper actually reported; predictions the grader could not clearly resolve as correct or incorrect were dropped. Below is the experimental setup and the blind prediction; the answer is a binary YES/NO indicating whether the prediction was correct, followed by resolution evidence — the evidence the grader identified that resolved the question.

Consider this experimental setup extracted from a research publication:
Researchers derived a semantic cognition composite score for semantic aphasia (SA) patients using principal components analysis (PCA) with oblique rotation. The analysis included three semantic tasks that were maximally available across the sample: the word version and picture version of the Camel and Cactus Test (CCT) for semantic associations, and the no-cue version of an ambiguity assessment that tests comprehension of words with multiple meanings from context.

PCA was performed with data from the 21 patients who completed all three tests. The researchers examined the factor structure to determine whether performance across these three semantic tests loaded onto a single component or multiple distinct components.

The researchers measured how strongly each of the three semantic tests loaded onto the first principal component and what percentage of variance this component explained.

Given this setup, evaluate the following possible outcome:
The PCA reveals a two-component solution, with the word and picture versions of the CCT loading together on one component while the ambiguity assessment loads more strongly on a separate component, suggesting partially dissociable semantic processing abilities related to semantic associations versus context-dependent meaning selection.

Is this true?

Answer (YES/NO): NO